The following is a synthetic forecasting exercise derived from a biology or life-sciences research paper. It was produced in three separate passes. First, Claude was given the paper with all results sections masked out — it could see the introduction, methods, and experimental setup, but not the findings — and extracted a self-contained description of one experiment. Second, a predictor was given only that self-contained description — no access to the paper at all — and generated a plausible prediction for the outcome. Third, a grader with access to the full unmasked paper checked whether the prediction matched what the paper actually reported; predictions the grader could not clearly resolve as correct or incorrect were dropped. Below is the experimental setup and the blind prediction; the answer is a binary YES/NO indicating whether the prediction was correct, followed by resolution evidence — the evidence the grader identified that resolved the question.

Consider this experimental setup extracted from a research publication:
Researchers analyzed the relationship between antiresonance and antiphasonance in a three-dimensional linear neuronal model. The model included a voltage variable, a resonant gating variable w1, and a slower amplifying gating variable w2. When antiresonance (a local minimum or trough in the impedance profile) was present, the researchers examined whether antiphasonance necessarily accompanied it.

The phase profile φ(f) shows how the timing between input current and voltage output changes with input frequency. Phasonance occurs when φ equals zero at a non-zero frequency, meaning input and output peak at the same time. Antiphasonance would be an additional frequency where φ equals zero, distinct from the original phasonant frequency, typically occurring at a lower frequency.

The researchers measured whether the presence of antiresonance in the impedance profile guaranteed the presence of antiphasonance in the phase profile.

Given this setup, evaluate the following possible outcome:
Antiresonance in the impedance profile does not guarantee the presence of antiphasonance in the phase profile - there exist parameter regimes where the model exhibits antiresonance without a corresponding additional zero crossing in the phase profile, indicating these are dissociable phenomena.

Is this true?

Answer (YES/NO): YES